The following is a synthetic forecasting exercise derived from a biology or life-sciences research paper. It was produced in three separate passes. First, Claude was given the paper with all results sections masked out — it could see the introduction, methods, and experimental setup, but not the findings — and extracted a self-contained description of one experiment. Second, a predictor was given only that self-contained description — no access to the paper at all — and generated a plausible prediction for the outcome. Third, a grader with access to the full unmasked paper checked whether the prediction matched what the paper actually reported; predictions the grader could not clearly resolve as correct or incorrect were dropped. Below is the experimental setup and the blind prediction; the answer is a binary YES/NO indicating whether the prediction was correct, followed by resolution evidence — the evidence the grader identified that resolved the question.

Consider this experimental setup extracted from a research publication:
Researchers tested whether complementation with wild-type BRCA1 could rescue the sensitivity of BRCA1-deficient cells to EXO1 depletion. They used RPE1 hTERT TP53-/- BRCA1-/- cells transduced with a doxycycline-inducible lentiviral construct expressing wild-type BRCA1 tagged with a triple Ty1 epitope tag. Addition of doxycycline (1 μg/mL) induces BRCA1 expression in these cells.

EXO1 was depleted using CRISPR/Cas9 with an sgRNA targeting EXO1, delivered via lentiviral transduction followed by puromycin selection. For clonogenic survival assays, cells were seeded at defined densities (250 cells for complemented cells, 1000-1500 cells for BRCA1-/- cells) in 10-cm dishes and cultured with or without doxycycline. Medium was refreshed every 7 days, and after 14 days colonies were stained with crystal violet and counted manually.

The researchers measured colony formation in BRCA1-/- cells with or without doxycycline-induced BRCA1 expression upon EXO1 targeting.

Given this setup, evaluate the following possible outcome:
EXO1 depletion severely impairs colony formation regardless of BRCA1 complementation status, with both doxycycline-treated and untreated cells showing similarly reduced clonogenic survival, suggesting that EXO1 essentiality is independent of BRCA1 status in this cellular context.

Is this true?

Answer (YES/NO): NO